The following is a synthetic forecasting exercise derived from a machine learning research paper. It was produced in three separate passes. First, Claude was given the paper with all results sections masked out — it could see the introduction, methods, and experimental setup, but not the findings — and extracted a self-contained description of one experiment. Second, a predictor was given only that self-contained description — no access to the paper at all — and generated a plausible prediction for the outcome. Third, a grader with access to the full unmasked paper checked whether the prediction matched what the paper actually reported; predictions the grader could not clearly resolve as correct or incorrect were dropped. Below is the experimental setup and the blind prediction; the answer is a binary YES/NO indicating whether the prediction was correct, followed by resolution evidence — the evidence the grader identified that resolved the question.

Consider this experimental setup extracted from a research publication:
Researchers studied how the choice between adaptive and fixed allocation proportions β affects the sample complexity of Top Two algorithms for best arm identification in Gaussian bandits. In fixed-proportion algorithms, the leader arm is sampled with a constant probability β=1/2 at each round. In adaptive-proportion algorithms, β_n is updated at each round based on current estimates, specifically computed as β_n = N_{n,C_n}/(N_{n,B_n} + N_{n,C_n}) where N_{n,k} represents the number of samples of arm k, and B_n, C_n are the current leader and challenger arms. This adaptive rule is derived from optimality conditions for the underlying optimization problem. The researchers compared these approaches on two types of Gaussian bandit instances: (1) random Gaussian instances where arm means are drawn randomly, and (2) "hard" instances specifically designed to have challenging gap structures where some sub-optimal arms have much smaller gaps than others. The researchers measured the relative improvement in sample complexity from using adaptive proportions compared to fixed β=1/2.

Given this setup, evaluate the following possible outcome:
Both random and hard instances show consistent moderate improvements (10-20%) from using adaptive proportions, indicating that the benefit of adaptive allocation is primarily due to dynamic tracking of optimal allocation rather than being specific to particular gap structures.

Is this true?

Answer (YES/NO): NO